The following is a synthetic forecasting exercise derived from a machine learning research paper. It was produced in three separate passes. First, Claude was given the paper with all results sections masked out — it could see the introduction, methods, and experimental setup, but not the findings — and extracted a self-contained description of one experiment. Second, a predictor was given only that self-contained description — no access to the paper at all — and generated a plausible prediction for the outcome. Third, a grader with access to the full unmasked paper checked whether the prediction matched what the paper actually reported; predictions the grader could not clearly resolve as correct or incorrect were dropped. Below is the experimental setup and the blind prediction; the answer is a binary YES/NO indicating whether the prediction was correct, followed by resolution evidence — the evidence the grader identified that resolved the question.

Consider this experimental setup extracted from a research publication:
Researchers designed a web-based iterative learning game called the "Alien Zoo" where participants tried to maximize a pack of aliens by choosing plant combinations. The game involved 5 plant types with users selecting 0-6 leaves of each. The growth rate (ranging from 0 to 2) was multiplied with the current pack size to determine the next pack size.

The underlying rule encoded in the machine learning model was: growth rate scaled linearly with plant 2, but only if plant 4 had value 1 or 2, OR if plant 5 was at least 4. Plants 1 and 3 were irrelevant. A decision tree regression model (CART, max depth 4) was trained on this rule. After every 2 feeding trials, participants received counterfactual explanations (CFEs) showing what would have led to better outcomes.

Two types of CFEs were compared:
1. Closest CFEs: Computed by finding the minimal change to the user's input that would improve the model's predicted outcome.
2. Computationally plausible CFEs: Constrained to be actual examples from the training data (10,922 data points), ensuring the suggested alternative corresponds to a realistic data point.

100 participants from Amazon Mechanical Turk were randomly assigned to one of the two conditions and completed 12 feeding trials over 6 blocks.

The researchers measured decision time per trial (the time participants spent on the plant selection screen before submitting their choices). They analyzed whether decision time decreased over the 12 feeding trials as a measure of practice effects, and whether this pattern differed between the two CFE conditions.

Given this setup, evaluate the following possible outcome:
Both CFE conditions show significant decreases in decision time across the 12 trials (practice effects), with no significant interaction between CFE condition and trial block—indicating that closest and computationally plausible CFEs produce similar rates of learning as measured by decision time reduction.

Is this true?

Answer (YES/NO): YES